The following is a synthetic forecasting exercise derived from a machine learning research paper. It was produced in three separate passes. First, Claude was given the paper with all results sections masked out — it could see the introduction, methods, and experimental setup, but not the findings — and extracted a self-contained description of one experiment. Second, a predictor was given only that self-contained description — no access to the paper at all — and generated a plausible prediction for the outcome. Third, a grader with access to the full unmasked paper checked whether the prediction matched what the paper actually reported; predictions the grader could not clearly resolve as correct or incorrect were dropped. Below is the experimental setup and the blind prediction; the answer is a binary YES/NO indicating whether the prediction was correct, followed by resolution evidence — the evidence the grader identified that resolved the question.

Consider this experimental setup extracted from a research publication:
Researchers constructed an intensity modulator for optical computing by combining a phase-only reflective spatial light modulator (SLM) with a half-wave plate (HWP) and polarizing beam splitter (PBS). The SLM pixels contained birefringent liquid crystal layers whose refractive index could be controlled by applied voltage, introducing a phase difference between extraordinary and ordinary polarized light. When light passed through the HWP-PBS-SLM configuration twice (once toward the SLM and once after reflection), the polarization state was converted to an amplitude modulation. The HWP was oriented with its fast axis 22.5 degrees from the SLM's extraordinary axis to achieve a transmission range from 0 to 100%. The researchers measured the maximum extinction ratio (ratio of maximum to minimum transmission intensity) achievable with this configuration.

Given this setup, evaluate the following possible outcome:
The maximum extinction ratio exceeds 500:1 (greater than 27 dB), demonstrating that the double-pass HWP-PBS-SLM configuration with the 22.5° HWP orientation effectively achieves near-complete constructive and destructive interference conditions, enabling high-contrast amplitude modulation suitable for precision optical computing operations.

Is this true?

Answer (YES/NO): NO